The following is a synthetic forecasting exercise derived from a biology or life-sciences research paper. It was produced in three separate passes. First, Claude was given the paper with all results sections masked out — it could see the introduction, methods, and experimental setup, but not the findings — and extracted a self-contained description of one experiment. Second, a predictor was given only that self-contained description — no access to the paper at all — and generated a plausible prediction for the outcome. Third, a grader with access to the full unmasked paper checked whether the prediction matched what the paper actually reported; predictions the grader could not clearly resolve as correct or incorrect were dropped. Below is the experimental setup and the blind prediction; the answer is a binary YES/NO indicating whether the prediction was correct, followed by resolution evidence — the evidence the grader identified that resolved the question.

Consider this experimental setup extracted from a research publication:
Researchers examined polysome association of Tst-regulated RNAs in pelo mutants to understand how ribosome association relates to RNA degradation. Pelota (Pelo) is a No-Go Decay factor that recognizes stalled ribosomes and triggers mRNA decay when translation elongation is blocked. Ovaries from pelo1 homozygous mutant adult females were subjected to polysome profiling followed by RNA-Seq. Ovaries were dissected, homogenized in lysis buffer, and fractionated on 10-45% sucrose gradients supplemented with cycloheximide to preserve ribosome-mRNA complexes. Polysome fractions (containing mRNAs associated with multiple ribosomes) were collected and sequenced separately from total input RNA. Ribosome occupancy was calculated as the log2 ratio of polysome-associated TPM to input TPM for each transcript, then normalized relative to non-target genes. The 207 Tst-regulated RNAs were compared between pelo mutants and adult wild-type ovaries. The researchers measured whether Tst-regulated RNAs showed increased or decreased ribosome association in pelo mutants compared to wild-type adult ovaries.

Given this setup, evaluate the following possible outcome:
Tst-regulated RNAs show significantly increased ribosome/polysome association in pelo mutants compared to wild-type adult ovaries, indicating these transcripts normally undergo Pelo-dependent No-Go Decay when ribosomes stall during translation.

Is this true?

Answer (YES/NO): YES